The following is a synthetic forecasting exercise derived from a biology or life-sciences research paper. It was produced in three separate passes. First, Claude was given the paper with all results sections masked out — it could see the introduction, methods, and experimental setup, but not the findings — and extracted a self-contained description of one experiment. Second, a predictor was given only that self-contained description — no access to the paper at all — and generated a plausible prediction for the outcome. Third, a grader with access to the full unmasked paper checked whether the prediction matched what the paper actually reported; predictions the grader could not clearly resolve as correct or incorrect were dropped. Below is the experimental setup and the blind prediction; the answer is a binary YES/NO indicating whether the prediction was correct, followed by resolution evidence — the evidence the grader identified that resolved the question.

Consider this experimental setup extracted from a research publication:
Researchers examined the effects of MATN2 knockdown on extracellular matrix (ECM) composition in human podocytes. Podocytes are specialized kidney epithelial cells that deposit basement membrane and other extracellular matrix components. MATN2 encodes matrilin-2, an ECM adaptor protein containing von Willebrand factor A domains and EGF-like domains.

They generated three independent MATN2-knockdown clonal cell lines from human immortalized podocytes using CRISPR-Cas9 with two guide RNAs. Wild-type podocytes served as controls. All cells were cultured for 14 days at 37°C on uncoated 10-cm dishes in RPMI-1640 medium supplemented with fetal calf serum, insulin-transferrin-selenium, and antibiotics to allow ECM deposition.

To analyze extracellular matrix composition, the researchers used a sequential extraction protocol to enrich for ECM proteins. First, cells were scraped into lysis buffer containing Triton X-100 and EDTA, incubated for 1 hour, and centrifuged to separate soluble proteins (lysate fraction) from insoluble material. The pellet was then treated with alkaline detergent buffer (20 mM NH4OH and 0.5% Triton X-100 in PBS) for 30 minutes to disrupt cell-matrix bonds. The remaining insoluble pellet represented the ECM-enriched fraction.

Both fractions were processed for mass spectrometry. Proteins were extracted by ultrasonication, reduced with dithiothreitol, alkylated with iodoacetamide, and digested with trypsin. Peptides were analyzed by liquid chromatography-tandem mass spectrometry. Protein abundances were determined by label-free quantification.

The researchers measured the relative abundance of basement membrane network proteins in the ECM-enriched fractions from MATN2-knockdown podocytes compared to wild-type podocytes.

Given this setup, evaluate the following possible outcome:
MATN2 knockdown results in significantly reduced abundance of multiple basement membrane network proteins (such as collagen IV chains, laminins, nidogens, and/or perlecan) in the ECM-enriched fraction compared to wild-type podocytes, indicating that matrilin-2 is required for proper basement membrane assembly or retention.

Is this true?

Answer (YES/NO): NO